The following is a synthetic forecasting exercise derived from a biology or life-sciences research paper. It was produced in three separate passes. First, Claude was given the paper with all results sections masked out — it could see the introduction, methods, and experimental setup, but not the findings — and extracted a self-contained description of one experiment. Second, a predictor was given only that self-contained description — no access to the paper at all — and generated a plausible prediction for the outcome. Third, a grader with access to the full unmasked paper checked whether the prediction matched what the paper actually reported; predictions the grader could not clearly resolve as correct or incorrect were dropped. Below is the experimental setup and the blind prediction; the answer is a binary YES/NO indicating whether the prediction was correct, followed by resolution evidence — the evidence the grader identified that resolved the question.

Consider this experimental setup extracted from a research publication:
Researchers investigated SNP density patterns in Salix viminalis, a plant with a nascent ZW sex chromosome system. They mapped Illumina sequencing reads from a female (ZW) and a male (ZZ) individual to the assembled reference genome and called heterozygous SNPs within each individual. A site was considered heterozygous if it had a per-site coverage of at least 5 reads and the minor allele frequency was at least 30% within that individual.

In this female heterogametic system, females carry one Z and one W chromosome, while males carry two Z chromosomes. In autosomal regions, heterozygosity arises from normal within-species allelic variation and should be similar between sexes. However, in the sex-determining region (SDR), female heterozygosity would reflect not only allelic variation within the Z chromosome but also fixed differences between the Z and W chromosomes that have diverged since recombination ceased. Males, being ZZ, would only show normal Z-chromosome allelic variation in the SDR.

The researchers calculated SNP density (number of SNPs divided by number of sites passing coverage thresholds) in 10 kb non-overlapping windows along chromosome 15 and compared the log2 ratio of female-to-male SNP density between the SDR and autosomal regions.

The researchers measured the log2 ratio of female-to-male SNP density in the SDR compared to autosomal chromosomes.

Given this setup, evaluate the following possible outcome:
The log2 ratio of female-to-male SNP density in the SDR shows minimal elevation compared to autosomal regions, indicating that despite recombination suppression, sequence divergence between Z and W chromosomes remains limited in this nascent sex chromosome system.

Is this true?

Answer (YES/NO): NO